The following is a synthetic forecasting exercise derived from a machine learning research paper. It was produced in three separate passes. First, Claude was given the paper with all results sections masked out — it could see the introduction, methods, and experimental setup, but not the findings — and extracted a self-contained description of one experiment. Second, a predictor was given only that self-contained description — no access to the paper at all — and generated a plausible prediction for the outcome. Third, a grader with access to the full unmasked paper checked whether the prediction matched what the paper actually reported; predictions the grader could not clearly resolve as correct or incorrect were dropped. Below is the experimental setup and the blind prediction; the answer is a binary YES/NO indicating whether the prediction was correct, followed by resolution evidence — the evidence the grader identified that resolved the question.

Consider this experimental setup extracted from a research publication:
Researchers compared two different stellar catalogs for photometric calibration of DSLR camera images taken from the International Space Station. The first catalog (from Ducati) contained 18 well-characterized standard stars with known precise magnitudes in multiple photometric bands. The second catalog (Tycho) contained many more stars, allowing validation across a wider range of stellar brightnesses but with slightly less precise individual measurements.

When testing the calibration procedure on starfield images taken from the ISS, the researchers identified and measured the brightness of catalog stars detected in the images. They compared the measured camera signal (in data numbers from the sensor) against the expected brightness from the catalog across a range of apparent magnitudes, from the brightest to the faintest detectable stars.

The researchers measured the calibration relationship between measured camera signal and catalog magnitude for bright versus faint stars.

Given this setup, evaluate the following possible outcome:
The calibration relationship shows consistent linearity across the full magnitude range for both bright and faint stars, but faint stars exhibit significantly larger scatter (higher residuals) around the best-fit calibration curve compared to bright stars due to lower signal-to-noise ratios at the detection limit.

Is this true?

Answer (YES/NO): NO